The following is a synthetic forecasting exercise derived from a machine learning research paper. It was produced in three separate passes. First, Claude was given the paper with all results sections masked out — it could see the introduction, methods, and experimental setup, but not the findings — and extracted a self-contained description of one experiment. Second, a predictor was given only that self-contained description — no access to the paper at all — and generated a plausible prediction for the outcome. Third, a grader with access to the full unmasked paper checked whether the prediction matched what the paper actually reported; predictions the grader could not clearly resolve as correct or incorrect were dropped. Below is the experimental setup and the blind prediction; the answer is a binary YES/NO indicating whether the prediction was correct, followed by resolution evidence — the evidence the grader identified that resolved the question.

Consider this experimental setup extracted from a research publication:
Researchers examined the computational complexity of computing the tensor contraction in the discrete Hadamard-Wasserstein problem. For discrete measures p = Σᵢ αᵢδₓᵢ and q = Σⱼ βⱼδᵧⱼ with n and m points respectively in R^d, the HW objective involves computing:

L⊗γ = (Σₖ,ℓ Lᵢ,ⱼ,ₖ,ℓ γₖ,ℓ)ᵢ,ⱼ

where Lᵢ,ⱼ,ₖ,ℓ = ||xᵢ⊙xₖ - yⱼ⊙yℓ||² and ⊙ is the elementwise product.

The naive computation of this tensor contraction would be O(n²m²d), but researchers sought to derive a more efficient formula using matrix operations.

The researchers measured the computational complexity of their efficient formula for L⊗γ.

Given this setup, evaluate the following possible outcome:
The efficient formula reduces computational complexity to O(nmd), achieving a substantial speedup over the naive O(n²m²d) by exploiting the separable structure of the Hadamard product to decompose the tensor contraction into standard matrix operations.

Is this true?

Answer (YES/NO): NO